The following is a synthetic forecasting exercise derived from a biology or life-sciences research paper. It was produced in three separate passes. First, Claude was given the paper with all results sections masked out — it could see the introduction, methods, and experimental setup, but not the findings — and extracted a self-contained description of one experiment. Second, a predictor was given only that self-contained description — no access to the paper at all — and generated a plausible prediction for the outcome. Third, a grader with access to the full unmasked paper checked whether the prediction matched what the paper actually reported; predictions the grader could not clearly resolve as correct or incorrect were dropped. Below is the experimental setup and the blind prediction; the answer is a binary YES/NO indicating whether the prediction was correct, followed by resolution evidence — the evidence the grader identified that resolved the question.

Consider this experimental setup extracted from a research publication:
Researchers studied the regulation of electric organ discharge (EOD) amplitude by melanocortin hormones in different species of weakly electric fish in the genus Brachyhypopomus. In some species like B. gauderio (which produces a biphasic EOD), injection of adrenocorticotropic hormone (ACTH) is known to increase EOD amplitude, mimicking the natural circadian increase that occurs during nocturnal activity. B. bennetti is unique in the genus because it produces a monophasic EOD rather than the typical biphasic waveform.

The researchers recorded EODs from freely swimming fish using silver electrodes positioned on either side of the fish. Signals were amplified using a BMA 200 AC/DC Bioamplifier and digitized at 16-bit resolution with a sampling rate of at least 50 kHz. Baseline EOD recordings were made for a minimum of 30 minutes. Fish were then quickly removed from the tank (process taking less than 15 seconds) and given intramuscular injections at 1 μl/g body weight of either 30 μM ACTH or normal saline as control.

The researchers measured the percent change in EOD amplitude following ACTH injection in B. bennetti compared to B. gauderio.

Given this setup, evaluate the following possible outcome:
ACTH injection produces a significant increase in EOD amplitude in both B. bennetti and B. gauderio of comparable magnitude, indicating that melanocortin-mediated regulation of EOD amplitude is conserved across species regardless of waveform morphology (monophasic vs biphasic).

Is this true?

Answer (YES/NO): NO